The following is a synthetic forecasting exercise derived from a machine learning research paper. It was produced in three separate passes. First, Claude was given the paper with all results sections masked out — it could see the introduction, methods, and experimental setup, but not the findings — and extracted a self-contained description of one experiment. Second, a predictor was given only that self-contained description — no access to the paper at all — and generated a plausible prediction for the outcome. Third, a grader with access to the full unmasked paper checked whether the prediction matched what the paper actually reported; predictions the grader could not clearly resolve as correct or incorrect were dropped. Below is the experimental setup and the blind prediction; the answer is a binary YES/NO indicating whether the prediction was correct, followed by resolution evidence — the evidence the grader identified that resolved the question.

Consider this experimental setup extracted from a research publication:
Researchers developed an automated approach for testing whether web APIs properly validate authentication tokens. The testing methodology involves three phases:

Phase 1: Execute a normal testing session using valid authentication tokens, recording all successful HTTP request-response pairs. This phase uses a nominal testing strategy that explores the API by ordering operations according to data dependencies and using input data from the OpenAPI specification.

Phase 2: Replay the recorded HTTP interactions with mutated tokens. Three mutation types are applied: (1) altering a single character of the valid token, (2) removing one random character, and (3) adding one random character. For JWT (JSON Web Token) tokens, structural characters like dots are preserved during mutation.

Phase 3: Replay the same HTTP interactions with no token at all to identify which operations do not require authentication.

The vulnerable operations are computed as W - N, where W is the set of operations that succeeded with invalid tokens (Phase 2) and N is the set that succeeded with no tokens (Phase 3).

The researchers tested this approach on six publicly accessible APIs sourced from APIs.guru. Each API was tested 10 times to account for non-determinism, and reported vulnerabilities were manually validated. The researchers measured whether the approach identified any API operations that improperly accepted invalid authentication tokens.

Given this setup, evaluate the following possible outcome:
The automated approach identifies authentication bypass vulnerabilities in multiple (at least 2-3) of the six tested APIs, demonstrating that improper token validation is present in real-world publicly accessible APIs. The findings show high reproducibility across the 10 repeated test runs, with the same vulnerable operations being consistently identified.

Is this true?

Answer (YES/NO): NO